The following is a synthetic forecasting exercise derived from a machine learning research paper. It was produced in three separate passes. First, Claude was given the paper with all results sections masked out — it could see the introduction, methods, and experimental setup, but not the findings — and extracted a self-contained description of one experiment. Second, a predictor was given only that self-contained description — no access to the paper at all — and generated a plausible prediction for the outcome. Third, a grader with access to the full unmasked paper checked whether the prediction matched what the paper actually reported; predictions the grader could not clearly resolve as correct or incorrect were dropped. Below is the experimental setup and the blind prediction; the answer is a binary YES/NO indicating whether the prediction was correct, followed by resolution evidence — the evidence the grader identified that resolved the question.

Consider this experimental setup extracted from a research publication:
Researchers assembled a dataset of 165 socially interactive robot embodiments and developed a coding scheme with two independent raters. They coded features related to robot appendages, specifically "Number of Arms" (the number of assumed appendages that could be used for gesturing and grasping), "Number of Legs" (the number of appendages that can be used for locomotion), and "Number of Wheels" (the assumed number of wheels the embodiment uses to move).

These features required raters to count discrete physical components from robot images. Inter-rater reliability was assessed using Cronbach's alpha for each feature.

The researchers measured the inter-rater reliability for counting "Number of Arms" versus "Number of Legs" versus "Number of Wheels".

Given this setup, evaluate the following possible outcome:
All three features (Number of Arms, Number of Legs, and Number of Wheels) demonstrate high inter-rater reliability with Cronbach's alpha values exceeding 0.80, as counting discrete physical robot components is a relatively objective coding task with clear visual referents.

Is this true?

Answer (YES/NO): NO